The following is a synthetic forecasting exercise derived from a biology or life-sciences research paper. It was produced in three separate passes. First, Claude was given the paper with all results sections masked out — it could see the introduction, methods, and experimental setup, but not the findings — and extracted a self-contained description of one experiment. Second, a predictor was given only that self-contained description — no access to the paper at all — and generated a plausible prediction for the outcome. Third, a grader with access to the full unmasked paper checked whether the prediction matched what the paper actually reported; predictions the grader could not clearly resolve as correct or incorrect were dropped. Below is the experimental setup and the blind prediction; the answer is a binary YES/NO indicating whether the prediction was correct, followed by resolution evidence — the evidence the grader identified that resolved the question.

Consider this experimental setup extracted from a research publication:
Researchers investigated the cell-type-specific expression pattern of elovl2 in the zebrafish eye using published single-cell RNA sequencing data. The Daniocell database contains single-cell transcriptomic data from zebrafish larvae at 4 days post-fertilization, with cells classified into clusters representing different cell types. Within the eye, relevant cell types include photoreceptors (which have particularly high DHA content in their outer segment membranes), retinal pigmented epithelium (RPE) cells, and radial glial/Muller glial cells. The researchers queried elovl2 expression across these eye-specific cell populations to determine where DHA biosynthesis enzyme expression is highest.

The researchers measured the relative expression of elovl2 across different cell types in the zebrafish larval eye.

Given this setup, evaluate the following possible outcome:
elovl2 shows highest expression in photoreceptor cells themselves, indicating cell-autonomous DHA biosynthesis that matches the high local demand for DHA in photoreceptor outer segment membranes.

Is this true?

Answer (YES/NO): NO